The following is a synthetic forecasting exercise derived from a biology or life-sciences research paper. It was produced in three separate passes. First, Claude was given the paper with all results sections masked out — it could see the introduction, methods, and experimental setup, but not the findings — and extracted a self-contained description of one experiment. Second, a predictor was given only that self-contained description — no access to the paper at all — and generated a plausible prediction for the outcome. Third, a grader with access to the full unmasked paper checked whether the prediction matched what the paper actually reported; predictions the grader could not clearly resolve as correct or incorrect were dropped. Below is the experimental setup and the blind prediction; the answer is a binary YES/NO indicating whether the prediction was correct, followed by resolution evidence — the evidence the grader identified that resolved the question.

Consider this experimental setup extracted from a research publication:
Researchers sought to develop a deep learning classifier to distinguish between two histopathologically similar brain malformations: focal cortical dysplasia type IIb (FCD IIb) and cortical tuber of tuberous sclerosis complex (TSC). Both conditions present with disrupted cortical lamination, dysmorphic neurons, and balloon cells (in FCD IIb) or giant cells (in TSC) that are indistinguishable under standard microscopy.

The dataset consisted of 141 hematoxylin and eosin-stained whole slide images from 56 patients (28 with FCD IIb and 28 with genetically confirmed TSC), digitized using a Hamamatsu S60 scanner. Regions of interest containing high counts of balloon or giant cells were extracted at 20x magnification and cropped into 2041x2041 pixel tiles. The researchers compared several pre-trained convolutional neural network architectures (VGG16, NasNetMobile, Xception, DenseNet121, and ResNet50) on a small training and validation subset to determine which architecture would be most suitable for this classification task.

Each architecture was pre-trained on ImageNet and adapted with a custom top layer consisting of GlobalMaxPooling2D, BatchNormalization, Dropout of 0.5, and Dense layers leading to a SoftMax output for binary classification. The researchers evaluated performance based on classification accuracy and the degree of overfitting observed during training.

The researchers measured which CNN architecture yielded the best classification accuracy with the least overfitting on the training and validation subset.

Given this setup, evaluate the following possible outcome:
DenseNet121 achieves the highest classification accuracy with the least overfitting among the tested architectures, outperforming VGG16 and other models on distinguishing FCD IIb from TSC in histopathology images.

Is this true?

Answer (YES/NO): NO